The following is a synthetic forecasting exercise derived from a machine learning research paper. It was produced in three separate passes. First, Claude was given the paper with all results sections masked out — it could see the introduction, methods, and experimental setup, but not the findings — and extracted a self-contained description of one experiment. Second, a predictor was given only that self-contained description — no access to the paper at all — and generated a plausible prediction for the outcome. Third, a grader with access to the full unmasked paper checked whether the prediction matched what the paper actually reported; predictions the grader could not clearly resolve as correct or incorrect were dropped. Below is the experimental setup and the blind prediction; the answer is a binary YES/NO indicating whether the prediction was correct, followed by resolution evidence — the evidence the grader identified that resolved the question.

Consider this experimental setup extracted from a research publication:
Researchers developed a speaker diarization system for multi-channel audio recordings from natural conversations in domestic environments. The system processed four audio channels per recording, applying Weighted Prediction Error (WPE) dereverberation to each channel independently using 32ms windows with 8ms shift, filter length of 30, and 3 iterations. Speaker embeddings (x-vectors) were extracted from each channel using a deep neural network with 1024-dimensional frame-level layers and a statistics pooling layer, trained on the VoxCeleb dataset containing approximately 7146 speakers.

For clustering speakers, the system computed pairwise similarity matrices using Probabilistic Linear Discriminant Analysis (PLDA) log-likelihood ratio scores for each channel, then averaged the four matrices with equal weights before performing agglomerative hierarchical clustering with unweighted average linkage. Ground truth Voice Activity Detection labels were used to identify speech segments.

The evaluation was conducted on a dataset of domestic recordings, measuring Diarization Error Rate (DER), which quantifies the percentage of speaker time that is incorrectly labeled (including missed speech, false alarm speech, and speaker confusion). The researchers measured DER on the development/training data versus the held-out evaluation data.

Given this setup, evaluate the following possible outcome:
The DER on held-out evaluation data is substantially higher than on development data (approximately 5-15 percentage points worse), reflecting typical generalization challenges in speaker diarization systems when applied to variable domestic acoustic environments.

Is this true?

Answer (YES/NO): NO